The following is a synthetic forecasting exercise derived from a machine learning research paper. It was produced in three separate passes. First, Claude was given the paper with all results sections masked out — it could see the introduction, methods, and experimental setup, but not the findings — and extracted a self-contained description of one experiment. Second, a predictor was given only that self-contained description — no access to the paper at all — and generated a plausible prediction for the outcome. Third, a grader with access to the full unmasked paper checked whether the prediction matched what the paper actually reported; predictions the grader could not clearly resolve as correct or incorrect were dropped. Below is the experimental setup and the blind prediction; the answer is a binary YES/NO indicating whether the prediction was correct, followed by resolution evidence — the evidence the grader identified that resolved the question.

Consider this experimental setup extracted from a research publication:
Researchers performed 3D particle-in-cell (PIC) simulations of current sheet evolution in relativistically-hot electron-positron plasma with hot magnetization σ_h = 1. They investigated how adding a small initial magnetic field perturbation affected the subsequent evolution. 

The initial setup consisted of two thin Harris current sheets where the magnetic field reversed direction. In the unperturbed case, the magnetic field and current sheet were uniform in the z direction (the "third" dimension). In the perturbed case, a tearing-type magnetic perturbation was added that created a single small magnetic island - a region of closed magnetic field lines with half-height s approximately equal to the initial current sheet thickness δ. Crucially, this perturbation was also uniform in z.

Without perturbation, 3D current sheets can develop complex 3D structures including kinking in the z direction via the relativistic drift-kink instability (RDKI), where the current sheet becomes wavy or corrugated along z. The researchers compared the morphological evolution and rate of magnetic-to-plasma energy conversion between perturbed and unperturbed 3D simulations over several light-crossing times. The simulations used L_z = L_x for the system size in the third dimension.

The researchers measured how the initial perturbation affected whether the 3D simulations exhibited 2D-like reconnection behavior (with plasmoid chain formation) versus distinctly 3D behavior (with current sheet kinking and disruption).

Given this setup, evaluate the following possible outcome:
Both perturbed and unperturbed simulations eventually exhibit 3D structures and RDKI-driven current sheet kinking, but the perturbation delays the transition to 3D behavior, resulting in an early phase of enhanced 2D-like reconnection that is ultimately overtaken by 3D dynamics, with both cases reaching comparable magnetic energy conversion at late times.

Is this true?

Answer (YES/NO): NO